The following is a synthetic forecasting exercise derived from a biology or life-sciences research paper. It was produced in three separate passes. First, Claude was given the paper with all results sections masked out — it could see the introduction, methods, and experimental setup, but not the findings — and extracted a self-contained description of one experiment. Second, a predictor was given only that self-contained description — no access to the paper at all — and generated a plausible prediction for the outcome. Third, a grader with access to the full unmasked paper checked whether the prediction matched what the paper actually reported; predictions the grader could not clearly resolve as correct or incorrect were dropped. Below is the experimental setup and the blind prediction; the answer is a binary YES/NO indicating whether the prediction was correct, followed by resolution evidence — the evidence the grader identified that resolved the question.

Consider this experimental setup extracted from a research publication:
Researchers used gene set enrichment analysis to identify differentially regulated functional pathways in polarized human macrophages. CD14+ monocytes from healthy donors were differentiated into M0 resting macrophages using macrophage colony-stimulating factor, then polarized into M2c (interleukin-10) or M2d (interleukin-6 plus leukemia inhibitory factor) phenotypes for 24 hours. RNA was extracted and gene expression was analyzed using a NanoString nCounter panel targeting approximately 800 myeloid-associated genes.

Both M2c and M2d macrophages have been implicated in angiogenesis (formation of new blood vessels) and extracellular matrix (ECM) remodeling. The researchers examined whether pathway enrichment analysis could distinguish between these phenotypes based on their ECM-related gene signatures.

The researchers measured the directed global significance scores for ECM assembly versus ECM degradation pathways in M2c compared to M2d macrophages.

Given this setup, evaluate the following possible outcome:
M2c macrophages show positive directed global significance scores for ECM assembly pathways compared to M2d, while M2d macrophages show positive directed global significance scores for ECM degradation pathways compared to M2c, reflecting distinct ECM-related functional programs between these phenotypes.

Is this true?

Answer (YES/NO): YES